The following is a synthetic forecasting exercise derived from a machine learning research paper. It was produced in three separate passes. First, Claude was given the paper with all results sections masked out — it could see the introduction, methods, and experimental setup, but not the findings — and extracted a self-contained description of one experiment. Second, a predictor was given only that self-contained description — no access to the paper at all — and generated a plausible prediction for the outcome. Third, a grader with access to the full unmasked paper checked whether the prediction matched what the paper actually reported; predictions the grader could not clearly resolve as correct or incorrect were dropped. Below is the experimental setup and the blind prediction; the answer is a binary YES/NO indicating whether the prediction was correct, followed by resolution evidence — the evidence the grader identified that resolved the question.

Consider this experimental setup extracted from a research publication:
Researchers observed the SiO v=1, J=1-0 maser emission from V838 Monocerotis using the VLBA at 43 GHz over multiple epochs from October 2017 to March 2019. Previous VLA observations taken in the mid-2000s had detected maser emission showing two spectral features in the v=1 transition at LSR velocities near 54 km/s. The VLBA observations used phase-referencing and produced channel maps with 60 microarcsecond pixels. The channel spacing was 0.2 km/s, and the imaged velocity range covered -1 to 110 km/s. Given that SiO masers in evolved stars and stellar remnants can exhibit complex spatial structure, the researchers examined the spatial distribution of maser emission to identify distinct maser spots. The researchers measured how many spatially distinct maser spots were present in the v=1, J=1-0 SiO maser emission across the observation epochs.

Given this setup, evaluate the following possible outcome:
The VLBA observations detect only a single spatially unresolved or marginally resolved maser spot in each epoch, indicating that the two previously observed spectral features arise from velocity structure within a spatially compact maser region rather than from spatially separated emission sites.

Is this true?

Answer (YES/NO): NO